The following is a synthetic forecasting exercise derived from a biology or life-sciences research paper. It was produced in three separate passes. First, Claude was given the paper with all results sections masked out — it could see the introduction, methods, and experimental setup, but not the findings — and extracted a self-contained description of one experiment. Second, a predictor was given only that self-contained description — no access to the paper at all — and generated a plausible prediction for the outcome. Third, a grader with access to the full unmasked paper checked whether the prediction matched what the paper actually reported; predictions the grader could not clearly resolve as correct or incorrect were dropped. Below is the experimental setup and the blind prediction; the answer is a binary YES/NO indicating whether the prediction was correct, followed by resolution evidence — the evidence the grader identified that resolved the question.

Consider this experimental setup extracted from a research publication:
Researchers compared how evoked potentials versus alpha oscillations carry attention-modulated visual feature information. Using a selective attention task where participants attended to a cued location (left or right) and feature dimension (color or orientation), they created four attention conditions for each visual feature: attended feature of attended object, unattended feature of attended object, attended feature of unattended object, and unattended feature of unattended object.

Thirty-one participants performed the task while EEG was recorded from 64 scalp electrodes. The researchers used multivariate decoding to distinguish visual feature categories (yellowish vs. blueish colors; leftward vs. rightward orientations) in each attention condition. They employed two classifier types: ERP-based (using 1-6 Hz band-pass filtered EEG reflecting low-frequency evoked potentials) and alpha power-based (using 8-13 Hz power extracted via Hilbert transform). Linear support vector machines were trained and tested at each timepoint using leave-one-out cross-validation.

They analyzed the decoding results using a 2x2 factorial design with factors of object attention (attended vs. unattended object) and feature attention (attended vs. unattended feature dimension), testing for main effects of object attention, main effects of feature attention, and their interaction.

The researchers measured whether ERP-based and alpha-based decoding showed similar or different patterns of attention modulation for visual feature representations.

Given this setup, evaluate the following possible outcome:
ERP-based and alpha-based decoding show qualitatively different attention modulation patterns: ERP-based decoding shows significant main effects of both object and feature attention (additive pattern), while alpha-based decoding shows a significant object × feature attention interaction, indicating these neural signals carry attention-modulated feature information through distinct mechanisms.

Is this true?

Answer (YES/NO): NO